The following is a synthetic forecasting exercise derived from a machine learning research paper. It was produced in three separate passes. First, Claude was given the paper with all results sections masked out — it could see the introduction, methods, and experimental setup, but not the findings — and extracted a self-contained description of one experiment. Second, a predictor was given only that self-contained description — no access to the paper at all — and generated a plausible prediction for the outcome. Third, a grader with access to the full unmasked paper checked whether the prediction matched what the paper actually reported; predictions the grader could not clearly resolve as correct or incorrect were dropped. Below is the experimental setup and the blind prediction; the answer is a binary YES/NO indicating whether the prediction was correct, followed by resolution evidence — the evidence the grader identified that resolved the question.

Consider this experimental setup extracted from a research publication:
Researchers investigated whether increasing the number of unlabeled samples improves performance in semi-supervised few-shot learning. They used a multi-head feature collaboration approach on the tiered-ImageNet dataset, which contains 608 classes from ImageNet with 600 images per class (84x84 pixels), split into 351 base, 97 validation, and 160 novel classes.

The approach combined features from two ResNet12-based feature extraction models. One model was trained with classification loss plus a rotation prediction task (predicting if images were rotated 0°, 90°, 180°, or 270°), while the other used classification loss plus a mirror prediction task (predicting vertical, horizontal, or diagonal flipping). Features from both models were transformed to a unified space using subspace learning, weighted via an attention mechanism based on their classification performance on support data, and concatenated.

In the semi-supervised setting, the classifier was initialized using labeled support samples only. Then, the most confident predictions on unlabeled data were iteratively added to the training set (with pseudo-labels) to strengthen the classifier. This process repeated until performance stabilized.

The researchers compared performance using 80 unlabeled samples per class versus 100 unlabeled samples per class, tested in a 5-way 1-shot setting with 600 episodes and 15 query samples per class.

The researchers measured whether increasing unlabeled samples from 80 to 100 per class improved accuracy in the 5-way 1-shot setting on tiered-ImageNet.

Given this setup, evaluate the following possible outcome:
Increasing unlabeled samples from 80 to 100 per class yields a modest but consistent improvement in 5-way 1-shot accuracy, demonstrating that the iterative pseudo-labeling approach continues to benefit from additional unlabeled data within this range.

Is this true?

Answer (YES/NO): NO